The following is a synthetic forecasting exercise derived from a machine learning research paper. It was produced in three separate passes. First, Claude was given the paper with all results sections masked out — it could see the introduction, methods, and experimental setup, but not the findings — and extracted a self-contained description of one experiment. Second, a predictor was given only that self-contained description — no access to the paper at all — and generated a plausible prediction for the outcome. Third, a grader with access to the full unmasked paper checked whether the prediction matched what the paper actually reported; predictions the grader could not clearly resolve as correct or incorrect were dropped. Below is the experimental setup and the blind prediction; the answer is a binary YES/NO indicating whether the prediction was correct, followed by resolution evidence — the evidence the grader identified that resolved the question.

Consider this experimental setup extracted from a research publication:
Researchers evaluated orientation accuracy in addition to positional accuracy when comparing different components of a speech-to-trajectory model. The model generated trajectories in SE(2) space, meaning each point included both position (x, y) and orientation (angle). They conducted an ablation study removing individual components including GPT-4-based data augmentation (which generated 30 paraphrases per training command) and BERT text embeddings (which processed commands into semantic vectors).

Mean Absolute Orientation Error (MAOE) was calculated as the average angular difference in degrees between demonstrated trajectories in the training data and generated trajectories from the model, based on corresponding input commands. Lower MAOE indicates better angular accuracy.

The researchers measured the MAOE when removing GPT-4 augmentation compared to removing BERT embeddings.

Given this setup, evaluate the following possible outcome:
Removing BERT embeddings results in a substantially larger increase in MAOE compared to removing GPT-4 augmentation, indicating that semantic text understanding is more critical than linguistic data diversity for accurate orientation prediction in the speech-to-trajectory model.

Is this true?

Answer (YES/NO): NO